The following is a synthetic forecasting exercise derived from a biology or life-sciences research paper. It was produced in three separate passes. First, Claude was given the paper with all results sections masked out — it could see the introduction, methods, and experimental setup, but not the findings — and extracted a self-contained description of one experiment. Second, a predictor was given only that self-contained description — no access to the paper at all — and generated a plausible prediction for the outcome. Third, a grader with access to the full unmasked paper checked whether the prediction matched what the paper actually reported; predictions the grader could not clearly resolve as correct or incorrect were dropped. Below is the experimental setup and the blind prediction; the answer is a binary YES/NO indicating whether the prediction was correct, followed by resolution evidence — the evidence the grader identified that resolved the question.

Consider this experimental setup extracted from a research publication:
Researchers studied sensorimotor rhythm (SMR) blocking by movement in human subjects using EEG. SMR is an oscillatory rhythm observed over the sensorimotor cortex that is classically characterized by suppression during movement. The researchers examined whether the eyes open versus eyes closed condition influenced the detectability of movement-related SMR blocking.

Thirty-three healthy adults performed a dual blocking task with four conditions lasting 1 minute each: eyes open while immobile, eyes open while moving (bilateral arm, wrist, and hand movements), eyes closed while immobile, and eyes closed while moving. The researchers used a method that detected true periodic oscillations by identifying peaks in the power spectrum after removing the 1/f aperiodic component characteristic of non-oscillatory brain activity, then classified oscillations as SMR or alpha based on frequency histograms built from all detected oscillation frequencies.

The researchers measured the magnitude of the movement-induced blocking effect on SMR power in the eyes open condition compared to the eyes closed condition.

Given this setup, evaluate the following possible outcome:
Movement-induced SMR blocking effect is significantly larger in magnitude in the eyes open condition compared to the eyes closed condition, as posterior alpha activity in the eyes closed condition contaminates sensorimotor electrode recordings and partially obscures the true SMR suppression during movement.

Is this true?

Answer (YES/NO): NO